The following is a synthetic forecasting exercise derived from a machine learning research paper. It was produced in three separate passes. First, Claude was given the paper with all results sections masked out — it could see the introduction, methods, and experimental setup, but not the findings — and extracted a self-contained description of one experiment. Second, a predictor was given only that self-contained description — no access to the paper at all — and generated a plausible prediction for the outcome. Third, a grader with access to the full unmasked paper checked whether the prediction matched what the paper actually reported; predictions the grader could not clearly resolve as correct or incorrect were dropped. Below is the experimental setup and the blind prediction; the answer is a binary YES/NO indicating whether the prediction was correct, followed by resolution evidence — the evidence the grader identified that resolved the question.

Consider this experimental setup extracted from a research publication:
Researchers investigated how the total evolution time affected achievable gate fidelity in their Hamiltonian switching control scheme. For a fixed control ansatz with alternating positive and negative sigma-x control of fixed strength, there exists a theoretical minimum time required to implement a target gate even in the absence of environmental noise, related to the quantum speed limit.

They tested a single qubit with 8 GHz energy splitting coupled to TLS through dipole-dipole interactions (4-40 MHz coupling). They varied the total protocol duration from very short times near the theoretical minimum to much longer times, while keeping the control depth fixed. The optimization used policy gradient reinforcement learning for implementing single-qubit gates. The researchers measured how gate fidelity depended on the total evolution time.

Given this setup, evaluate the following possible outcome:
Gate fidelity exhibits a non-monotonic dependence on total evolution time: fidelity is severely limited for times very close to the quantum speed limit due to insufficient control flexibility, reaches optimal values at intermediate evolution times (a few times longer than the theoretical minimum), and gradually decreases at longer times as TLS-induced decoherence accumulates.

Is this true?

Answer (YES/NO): NO